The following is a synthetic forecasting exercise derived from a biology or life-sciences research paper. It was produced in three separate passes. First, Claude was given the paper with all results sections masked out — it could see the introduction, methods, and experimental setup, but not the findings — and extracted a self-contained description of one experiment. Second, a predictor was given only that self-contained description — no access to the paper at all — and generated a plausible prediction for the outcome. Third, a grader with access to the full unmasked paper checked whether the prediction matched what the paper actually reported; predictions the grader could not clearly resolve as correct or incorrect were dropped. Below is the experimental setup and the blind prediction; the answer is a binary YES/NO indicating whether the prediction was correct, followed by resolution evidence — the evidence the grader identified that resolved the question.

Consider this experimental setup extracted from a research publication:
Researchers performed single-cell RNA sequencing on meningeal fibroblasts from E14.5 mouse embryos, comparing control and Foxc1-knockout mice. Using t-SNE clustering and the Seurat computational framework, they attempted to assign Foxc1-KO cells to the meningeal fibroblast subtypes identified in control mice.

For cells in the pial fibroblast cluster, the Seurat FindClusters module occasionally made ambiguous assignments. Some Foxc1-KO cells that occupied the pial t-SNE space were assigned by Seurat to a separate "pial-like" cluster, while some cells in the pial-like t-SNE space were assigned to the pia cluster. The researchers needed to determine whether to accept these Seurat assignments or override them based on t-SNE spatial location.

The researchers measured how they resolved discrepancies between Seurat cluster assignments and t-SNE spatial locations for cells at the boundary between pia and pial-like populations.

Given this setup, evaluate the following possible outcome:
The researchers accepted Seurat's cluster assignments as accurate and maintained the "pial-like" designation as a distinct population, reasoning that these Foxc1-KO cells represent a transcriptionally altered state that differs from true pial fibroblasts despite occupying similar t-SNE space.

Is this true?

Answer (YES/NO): NO